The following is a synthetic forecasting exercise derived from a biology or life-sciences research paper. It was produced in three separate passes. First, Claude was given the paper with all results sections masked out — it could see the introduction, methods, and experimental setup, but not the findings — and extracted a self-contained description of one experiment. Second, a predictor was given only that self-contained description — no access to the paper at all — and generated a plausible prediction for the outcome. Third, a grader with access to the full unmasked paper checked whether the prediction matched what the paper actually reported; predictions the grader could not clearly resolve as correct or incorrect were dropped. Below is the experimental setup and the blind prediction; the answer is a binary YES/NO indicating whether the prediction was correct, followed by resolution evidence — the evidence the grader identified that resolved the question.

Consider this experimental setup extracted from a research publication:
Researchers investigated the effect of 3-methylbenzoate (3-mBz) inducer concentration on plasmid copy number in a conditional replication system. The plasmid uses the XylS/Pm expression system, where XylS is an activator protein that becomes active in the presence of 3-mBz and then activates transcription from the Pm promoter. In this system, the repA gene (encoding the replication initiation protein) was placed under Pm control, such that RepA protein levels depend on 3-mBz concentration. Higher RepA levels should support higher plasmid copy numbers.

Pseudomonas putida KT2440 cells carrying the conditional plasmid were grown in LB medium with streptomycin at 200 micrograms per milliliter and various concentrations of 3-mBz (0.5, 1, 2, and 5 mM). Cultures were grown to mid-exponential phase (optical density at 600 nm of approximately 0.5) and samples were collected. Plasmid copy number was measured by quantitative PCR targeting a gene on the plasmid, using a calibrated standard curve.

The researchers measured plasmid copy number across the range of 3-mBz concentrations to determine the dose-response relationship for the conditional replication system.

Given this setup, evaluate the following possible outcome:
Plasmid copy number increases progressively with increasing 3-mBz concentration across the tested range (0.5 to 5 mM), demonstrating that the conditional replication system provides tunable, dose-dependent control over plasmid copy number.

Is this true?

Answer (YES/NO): NO